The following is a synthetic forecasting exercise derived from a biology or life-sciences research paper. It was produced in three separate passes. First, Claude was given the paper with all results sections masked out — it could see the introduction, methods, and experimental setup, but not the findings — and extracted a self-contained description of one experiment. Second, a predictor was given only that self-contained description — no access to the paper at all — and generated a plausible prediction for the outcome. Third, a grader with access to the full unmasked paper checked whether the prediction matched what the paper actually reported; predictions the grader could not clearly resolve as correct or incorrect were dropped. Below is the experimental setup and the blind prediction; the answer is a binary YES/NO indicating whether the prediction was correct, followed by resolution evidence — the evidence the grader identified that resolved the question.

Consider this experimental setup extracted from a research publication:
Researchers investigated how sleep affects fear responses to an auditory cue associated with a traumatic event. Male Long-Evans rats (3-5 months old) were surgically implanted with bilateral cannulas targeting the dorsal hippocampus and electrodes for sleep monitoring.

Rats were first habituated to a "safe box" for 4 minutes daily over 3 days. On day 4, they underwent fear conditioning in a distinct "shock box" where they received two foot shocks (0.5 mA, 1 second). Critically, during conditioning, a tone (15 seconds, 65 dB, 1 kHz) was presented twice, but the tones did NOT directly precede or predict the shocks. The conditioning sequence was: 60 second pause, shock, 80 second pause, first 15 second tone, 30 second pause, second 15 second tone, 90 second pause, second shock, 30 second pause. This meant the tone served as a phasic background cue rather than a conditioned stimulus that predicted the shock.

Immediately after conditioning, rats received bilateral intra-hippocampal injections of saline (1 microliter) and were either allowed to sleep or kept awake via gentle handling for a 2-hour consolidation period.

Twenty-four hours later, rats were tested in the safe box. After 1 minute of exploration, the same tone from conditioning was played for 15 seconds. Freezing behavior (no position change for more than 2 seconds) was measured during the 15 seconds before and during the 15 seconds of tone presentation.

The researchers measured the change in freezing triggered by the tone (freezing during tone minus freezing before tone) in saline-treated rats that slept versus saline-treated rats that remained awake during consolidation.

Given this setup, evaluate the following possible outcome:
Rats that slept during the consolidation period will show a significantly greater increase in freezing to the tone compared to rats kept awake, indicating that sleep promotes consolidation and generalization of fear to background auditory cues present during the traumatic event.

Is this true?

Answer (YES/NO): NO